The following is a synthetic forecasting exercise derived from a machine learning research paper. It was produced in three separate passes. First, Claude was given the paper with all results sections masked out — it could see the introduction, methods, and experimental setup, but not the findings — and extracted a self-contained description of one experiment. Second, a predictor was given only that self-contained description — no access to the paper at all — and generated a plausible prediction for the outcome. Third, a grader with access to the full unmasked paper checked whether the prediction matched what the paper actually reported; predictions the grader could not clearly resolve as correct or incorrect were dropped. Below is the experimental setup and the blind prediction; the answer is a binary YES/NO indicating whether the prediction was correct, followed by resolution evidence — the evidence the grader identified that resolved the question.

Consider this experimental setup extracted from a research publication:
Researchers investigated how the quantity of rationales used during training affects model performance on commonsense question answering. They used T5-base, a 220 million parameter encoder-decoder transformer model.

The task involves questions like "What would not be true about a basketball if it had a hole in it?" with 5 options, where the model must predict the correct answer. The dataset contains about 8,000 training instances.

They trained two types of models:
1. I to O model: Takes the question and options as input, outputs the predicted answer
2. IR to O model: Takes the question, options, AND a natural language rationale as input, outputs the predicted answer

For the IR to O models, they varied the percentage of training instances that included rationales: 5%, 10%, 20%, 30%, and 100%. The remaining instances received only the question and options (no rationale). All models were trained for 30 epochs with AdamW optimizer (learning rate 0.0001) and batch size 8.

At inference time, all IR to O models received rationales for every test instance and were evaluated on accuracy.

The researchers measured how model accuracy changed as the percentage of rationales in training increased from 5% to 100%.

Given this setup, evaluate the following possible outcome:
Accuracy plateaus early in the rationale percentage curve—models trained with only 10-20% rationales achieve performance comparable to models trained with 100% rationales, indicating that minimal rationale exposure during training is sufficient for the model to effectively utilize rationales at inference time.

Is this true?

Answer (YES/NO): NO